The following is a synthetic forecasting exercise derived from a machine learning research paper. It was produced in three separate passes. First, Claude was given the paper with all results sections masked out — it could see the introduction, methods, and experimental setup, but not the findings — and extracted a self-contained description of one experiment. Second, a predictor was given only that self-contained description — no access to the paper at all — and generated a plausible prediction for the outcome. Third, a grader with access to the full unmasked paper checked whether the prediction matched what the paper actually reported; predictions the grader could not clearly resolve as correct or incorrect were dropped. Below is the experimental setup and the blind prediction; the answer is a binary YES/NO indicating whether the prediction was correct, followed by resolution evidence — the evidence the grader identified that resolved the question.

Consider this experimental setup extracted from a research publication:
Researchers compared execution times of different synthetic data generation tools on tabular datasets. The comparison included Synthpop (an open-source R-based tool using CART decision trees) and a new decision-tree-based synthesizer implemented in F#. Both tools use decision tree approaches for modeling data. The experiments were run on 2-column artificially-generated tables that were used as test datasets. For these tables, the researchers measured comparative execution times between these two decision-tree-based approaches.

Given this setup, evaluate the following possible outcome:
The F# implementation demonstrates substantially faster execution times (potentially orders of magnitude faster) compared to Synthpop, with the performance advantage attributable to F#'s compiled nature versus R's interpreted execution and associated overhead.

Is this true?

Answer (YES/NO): NO